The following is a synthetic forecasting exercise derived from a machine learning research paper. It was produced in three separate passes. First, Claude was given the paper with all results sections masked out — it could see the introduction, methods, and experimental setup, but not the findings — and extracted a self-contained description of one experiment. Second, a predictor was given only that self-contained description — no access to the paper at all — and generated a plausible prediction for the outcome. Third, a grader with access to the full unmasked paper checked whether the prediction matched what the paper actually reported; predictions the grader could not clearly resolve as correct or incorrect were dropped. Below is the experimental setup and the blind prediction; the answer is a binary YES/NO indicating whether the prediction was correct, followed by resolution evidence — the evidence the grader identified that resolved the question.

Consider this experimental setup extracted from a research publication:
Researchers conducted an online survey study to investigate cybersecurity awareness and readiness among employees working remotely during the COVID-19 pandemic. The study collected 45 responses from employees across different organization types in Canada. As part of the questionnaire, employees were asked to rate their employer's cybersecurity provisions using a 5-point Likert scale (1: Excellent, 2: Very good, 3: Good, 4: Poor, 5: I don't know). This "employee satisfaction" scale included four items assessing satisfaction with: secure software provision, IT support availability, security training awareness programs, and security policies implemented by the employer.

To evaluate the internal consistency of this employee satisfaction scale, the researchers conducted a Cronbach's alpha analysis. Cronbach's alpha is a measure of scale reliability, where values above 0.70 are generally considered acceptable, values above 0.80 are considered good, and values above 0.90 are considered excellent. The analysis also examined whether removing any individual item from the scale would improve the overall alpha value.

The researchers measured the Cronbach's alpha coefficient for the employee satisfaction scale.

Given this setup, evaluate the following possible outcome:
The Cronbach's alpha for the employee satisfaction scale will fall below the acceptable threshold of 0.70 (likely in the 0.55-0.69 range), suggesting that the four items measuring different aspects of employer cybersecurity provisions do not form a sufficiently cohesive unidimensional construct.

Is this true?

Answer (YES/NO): NO